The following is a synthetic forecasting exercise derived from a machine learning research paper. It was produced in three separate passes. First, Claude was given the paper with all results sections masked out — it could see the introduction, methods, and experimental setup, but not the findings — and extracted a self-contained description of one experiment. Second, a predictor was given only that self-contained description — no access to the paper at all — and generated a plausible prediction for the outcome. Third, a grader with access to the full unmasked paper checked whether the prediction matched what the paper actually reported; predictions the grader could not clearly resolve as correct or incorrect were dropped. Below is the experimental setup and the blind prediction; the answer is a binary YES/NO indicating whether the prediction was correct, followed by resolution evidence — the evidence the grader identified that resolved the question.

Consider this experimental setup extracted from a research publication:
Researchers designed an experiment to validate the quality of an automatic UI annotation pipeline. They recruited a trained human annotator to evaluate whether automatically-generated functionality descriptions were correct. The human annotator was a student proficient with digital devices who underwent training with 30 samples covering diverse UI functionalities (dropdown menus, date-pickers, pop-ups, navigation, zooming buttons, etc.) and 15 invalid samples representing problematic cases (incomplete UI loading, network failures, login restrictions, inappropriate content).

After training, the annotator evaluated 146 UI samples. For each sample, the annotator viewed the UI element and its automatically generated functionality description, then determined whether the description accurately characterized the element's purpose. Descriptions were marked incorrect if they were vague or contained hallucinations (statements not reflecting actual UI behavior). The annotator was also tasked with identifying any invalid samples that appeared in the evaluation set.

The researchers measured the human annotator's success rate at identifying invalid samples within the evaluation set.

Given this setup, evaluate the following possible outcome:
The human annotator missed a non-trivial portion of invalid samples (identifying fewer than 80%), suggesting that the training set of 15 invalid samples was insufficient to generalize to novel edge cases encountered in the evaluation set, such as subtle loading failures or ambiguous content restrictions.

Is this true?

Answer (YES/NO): NO